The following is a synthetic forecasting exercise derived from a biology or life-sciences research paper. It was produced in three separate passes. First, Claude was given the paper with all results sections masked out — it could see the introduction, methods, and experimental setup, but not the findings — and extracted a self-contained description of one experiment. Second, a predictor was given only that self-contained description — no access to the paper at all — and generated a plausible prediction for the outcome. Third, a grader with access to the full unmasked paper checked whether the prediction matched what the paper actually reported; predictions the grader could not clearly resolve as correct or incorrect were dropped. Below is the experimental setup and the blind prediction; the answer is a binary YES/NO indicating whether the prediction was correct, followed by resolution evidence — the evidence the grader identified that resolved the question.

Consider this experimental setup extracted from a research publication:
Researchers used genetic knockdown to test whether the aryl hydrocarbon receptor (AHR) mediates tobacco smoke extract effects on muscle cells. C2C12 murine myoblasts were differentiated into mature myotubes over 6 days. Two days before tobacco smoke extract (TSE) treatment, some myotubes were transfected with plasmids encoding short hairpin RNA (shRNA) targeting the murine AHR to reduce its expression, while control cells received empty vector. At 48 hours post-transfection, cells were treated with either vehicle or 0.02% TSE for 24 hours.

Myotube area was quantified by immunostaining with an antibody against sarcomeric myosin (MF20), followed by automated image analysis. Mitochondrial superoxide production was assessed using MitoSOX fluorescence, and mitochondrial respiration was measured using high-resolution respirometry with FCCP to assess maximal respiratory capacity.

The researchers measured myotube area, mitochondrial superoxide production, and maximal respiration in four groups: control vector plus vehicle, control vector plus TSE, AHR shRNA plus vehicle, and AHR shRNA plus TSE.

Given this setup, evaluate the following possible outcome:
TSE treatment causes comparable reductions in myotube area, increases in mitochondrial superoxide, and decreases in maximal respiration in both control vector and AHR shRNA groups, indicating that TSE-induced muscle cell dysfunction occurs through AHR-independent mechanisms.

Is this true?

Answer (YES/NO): NO